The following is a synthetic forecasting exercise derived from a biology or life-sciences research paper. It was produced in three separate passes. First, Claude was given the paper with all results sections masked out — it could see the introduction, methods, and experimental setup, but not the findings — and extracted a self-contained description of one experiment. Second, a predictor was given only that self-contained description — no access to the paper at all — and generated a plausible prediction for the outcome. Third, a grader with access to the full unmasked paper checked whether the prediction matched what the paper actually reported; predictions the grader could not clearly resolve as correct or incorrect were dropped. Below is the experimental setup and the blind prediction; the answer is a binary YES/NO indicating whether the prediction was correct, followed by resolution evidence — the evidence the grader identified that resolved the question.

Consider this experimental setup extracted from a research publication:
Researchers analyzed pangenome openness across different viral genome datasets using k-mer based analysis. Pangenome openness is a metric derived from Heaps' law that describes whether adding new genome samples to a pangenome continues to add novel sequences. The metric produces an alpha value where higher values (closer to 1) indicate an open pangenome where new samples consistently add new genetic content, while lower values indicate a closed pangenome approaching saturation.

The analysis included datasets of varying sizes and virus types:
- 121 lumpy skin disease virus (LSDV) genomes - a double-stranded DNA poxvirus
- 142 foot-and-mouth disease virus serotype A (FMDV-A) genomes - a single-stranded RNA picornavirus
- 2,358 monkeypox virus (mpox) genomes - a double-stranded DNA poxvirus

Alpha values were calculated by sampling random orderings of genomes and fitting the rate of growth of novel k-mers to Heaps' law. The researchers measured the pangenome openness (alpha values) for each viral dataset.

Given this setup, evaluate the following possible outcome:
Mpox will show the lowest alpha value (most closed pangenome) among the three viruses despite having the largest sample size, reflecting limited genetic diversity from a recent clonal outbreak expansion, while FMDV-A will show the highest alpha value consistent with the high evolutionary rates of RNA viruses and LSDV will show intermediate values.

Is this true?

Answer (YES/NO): NO